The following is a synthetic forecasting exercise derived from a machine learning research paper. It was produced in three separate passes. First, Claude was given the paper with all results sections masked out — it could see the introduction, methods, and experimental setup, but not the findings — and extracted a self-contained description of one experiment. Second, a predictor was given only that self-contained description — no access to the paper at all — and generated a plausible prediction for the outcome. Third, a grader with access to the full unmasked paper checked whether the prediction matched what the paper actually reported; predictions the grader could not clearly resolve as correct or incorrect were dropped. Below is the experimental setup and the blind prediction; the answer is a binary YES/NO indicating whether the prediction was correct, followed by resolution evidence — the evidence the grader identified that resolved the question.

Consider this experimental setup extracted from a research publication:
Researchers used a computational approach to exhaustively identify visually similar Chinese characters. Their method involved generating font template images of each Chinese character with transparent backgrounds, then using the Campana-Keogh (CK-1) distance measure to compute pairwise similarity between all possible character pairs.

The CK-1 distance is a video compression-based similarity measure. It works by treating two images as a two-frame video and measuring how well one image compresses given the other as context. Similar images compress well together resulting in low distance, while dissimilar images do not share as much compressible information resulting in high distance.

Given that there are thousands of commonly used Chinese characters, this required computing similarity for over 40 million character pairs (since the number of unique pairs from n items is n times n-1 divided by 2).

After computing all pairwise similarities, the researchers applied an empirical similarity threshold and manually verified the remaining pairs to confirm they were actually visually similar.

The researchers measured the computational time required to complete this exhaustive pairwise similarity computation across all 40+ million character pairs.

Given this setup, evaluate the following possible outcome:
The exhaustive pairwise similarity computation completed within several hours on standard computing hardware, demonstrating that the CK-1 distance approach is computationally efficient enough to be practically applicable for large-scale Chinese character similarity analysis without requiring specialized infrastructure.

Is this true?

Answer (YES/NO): NO